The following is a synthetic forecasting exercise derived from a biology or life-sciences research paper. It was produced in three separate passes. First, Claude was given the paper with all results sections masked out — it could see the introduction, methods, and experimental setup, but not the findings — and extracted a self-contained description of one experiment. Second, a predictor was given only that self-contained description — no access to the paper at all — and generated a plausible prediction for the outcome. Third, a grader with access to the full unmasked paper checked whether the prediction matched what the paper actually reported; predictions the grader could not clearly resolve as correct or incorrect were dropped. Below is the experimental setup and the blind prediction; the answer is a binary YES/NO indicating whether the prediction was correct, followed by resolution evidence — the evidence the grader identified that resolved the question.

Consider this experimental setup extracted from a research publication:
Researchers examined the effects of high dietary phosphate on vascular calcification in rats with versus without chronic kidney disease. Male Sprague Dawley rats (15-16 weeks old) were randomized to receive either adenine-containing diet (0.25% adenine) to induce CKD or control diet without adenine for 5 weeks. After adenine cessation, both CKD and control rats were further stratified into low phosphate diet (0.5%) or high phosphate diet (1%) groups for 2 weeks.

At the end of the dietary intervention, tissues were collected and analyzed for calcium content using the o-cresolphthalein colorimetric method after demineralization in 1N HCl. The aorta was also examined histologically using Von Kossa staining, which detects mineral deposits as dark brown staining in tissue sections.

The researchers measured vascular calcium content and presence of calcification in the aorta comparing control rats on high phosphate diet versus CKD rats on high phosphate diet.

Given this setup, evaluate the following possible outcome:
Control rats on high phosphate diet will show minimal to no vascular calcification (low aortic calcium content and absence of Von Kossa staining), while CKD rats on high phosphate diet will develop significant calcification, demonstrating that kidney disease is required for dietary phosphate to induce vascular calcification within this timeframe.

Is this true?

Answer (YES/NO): YES